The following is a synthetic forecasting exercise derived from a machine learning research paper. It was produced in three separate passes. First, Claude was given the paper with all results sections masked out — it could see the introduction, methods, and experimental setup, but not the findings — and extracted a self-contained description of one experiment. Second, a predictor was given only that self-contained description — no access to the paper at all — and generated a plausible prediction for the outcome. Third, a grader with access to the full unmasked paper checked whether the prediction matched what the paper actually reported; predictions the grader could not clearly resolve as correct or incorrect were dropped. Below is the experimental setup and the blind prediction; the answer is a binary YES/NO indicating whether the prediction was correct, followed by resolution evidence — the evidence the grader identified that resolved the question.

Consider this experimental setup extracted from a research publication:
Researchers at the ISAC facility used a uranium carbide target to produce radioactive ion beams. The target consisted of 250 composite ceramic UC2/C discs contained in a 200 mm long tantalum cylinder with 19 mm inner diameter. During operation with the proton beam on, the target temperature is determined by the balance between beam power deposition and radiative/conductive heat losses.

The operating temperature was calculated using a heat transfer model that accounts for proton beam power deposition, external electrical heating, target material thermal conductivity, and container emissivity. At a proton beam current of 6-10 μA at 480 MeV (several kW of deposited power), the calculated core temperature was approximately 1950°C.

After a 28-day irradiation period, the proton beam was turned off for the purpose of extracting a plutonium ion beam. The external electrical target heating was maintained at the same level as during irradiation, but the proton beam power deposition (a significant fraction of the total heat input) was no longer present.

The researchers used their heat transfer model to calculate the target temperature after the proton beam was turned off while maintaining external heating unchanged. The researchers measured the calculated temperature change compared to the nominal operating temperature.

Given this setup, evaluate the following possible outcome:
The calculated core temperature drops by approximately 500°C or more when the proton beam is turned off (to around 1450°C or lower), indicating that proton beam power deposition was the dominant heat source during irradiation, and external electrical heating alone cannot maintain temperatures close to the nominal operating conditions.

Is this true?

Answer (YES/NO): NO